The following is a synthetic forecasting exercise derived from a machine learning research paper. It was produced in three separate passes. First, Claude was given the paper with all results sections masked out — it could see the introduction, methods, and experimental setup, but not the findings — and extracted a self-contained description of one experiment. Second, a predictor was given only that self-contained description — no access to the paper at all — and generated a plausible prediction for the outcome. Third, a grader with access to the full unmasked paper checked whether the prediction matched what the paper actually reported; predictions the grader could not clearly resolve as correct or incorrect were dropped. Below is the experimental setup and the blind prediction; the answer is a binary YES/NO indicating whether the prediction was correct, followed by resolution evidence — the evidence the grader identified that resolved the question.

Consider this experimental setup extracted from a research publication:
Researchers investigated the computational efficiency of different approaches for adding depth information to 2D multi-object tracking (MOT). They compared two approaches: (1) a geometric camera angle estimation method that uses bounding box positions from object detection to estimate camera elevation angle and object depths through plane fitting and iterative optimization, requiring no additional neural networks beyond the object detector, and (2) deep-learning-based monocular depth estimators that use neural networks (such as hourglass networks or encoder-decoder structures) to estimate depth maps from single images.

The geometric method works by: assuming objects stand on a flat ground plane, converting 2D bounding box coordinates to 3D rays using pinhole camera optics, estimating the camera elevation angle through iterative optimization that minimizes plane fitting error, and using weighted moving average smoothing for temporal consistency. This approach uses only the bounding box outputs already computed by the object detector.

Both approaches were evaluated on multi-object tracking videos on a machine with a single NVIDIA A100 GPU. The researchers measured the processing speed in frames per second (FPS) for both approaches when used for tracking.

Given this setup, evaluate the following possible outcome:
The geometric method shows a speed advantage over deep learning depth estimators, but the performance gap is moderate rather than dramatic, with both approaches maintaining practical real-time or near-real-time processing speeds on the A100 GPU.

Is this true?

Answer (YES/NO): NO